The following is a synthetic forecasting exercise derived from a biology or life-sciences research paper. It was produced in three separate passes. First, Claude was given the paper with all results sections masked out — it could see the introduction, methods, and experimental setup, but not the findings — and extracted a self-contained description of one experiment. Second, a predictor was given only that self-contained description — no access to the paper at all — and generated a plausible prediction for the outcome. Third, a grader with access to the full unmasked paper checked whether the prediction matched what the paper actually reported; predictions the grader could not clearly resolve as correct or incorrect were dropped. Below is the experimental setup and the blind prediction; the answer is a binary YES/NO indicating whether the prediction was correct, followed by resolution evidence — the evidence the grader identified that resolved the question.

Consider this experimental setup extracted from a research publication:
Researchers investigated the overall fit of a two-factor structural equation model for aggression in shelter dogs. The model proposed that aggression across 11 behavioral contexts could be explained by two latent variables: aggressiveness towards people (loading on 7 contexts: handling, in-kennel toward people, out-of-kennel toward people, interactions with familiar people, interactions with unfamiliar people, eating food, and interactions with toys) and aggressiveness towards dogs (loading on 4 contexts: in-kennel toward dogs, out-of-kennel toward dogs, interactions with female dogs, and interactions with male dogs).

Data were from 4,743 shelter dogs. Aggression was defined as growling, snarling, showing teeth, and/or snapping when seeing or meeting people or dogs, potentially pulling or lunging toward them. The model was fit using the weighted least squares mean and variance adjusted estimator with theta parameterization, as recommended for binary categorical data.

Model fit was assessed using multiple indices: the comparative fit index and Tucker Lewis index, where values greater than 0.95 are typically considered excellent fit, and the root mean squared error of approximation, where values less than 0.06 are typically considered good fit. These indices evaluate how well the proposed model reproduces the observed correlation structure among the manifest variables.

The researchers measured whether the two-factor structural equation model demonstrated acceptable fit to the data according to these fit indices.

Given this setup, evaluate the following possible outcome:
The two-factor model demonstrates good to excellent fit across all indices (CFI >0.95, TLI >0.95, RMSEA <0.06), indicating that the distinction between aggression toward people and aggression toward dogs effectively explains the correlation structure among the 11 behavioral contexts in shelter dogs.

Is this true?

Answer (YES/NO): YES